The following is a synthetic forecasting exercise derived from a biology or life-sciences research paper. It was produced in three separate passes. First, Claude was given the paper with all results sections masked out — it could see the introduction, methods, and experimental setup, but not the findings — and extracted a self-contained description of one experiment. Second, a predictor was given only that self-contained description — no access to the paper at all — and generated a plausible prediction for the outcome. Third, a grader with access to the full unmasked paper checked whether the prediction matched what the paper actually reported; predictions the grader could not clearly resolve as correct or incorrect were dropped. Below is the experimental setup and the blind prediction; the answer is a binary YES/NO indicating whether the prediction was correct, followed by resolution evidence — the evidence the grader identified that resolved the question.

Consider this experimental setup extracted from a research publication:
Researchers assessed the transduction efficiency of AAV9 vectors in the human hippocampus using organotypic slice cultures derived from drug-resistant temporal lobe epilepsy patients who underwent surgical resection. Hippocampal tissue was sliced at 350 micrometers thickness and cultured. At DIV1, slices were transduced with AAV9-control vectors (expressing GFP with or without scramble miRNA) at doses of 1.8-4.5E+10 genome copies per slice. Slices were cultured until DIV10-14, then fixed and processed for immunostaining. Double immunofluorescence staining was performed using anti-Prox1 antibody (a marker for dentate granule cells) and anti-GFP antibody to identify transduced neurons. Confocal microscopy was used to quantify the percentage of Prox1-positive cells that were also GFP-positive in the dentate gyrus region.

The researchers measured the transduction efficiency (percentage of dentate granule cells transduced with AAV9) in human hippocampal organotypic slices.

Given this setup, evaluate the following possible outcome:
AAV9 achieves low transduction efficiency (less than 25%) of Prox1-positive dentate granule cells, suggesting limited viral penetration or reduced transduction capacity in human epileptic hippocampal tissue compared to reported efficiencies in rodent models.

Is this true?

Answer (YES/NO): NO